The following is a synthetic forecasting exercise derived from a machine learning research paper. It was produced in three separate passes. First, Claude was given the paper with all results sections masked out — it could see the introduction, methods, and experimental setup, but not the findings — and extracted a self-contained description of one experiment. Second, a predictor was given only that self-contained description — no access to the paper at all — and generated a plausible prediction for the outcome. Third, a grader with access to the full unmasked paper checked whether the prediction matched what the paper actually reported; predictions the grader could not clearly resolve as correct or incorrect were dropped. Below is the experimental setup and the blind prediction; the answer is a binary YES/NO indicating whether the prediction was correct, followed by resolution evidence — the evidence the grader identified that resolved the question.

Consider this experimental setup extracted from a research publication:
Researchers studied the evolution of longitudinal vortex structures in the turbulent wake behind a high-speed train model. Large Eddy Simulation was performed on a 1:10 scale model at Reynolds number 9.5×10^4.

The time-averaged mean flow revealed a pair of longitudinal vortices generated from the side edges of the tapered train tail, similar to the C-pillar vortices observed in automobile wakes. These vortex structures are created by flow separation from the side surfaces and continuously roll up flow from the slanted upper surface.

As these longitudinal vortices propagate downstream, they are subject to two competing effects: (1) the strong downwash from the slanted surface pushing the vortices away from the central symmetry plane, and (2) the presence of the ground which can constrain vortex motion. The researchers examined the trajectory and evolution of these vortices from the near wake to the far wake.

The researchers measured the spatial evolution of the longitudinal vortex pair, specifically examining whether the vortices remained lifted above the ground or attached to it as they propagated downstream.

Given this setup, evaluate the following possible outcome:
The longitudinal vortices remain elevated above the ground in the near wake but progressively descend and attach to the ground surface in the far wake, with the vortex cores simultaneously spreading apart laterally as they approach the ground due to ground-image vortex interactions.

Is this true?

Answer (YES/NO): NO